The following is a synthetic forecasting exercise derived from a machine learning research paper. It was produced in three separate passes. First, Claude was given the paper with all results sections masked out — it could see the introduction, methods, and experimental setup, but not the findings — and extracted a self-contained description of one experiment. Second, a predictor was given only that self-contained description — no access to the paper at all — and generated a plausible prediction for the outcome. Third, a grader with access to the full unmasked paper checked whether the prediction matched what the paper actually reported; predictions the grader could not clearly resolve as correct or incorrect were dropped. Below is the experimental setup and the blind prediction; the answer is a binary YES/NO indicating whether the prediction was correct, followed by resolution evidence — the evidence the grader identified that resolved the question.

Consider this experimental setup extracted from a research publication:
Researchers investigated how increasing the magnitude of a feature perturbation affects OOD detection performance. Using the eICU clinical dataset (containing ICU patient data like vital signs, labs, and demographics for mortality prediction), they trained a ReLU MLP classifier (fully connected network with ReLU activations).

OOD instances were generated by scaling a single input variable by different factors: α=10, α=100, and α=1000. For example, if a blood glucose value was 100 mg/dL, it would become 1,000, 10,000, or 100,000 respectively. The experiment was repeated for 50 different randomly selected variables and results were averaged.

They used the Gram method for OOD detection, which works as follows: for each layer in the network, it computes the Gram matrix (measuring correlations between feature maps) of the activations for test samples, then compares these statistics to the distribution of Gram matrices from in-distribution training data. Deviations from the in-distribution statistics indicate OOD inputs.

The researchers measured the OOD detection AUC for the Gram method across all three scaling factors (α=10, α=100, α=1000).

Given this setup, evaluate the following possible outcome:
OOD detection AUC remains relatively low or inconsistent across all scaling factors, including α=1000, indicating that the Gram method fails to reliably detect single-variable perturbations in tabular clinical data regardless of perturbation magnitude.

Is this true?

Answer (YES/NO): NO